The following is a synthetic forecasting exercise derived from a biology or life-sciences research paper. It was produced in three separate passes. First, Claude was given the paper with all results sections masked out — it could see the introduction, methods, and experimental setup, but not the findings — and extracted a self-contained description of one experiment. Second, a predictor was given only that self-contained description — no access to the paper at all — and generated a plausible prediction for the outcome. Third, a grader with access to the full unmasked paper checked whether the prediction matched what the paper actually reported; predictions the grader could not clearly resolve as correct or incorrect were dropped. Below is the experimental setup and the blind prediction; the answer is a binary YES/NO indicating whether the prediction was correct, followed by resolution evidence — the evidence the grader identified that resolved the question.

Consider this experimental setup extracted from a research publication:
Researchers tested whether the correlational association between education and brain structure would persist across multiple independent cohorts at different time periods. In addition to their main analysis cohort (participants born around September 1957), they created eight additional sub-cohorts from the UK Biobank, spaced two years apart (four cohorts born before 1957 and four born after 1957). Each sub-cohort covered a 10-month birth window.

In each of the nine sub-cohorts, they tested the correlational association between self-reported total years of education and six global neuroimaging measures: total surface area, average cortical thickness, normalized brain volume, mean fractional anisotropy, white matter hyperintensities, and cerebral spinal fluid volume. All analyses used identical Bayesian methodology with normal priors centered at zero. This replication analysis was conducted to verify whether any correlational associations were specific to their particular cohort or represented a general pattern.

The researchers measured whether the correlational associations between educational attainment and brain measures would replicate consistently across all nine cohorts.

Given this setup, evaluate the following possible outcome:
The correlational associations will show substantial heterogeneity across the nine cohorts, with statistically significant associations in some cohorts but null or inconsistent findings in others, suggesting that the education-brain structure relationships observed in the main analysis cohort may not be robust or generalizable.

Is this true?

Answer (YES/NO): NO